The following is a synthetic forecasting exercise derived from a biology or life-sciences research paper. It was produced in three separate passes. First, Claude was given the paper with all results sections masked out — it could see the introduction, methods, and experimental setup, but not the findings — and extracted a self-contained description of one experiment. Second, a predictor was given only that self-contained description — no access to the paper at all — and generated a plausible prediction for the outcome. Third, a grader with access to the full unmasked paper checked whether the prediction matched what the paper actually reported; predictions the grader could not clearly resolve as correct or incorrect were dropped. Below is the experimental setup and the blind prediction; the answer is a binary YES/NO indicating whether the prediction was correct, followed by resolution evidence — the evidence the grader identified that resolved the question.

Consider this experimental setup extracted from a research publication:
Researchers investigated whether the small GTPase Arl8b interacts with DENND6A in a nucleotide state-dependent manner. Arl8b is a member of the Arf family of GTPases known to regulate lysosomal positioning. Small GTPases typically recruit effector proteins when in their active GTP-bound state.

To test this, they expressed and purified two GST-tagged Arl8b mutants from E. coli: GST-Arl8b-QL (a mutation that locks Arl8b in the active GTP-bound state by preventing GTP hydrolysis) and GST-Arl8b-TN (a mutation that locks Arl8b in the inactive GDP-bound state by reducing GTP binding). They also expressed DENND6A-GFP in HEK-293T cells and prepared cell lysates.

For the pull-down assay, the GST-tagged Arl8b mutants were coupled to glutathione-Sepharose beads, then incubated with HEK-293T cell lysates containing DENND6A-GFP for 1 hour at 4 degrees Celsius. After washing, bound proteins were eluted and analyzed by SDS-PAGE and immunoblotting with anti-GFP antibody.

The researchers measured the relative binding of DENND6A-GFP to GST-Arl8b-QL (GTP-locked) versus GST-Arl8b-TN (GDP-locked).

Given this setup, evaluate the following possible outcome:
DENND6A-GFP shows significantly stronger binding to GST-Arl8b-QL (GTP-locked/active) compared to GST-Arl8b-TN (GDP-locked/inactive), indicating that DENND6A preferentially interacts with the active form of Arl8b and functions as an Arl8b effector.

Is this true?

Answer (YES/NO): YES